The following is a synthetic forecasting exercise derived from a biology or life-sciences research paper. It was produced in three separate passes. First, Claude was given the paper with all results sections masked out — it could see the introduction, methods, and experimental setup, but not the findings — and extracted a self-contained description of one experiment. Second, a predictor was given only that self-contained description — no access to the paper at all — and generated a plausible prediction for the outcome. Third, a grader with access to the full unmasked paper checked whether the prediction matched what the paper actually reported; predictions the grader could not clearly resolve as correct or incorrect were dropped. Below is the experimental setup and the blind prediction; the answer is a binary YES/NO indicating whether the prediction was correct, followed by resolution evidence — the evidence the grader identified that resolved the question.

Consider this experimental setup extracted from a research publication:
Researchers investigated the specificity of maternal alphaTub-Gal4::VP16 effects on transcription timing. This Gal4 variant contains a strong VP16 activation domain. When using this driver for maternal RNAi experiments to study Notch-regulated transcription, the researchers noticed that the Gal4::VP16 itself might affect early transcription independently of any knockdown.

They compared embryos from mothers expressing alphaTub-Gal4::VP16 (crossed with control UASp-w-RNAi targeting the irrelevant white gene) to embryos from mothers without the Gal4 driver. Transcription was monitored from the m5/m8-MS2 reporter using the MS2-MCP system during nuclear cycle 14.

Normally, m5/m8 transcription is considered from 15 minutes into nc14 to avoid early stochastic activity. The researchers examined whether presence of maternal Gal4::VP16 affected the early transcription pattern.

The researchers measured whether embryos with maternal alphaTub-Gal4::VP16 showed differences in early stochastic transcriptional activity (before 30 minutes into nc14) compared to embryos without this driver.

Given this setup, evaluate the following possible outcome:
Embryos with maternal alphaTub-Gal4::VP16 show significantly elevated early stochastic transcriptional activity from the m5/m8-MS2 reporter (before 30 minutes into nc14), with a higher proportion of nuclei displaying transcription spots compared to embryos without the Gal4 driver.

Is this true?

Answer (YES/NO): YES